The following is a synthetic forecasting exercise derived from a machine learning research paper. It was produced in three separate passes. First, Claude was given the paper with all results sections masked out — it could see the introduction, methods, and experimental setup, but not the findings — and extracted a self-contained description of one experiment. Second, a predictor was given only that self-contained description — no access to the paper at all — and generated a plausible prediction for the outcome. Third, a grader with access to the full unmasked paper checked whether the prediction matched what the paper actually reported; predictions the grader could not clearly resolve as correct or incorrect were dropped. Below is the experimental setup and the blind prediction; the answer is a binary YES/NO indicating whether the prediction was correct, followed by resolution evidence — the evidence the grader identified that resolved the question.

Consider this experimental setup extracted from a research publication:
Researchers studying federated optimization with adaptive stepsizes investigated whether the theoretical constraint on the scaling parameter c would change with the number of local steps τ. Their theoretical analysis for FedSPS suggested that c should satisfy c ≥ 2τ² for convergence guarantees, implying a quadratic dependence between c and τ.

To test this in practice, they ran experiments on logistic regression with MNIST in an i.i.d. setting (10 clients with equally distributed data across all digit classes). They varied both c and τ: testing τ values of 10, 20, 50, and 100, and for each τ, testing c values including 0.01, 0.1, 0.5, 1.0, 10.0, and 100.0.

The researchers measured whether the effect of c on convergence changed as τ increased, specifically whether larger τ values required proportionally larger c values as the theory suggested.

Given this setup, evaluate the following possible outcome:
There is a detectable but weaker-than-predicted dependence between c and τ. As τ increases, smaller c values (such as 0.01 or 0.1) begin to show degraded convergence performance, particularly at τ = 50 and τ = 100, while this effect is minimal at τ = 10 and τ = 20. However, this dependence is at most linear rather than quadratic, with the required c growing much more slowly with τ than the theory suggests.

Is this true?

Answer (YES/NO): NO